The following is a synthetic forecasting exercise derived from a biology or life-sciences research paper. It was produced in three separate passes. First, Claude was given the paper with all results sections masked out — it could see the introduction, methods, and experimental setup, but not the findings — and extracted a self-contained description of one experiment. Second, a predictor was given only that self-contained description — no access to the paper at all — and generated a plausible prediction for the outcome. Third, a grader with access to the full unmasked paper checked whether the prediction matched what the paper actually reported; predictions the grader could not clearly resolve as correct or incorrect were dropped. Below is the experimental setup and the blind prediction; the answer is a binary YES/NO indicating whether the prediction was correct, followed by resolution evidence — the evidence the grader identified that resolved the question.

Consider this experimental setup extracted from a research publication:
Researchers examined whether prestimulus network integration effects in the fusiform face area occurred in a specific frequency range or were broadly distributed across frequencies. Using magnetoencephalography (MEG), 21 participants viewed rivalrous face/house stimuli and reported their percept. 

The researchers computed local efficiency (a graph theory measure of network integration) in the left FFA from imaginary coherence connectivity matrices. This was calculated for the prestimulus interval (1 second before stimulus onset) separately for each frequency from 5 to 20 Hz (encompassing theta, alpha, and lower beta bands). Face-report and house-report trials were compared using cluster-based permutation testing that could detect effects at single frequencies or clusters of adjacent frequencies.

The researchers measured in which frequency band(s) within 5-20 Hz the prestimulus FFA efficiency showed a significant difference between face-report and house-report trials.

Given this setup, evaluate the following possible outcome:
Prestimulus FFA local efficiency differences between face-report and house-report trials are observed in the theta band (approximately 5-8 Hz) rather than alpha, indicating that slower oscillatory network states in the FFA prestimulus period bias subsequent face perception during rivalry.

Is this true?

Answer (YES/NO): NO